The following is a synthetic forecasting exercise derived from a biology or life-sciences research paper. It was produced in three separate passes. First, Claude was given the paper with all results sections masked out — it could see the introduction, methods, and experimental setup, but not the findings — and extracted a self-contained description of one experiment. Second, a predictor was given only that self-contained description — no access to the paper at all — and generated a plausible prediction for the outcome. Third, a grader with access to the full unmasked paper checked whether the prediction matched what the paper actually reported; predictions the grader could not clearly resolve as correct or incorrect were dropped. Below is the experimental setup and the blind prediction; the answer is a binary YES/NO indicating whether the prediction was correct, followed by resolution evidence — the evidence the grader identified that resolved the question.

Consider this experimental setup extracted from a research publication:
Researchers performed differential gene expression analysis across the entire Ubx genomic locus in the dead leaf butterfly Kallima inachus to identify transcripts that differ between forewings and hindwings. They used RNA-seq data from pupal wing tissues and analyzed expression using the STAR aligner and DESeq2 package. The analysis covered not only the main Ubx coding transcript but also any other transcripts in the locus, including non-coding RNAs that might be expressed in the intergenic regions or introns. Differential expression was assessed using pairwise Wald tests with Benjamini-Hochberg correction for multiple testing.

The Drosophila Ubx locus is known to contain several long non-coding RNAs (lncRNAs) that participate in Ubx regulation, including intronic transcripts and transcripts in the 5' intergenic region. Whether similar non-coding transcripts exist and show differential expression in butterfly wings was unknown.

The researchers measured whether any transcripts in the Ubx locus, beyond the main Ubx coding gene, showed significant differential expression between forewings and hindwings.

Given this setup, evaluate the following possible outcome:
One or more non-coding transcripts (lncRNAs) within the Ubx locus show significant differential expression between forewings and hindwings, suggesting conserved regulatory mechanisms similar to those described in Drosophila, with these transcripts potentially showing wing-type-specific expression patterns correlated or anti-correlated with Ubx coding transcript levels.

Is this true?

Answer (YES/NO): YES